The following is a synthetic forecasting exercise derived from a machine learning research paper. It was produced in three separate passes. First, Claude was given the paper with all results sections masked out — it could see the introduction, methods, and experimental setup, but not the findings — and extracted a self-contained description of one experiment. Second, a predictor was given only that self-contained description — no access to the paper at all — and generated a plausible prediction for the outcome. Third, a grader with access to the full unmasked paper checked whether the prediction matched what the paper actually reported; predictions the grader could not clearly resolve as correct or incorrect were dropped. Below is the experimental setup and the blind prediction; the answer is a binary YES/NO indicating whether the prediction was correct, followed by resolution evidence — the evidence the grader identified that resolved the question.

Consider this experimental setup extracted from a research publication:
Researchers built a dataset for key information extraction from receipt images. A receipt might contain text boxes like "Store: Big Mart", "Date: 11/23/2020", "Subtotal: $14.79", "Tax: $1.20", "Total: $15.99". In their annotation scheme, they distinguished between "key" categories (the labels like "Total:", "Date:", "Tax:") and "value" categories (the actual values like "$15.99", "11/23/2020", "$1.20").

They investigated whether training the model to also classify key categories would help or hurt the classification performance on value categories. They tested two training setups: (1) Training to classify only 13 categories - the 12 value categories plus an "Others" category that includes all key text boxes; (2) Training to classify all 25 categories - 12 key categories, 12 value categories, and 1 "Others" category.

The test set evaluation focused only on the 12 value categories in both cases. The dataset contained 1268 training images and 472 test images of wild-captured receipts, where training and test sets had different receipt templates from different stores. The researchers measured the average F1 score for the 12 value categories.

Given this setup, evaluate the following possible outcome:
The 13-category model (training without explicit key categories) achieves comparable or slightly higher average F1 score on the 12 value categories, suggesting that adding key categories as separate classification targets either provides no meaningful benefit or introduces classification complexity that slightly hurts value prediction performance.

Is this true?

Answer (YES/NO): NO